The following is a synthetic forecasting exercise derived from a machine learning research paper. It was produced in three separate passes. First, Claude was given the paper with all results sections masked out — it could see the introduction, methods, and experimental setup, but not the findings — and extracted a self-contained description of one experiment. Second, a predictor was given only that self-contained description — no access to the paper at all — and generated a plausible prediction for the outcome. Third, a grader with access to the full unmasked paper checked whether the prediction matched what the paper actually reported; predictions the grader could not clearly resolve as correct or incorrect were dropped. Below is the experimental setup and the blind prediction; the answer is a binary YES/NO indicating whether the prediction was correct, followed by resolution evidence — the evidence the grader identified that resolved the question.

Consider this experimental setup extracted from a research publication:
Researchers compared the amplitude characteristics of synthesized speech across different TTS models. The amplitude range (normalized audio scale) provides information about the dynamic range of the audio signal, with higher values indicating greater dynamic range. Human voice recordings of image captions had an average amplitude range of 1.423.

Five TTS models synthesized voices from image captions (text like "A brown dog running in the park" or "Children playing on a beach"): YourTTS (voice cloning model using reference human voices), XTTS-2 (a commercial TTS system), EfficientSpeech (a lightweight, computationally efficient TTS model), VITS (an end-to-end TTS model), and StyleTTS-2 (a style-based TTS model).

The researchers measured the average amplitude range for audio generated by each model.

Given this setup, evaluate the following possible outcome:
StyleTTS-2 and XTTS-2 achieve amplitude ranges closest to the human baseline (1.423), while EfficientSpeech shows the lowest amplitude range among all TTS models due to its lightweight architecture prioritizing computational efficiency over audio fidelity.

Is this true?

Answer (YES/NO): NO